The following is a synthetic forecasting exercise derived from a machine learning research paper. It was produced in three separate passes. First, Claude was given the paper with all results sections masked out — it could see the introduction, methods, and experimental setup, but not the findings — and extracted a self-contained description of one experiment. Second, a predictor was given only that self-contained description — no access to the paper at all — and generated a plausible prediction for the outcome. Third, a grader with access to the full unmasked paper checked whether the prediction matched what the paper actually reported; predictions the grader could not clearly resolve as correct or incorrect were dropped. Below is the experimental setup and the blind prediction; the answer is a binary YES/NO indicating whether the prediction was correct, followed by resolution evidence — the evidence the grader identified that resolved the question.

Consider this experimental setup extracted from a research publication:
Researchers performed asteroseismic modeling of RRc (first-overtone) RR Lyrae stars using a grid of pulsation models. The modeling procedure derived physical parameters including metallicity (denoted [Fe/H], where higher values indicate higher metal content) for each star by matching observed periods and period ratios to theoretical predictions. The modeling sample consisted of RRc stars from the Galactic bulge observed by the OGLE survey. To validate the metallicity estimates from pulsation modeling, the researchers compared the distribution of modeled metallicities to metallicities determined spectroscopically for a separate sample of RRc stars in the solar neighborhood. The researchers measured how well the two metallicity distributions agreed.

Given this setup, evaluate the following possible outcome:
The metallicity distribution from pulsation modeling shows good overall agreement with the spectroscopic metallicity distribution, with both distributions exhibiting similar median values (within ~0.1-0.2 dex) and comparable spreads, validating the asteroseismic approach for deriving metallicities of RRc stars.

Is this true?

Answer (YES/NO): YES